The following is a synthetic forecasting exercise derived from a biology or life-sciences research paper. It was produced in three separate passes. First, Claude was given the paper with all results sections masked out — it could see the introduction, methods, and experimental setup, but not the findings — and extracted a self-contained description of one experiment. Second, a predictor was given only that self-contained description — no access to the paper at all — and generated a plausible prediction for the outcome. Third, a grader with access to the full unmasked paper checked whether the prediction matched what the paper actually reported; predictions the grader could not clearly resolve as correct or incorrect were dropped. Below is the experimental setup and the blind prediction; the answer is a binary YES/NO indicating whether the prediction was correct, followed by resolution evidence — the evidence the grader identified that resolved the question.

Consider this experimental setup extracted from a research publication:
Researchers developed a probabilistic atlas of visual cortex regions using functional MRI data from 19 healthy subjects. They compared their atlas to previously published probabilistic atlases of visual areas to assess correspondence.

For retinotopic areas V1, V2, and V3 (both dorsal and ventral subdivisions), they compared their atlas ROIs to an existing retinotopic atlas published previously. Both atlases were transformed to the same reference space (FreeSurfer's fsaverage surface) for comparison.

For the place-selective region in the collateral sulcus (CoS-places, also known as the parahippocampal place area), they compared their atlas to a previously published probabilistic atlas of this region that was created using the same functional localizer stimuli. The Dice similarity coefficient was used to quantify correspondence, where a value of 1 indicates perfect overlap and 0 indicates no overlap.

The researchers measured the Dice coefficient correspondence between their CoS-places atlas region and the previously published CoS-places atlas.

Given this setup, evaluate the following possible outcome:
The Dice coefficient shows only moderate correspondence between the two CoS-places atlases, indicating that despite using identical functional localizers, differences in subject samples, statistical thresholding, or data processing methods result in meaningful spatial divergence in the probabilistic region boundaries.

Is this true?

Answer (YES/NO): NO